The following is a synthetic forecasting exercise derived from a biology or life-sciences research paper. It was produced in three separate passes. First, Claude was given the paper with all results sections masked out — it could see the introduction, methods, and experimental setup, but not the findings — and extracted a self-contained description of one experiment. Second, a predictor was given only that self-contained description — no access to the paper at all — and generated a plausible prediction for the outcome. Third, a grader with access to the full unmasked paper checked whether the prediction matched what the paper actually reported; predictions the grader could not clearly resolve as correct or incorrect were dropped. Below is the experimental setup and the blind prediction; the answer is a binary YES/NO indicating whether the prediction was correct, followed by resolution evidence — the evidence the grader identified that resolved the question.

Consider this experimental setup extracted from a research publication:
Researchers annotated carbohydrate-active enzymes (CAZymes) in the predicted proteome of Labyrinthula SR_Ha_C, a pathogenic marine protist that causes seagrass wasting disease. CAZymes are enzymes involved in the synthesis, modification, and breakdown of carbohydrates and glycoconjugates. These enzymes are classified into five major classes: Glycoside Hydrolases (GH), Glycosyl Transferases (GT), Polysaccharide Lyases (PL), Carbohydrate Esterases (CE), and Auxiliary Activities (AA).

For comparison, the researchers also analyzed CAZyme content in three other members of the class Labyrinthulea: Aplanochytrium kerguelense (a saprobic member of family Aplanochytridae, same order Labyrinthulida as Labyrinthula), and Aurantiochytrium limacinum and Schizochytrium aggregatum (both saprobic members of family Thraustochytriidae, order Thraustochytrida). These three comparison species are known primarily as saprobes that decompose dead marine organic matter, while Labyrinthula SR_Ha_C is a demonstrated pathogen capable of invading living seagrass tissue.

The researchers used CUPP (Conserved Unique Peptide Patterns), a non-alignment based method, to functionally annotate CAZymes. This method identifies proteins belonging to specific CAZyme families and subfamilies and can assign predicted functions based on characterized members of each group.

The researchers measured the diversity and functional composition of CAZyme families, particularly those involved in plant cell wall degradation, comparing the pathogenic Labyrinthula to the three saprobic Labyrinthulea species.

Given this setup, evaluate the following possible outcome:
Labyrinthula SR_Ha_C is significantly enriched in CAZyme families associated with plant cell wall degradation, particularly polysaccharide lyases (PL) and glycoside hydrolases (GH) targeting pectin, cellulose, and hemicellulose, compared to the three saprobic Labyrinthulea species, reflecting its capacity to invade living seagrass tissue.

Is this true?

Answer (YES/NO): NO